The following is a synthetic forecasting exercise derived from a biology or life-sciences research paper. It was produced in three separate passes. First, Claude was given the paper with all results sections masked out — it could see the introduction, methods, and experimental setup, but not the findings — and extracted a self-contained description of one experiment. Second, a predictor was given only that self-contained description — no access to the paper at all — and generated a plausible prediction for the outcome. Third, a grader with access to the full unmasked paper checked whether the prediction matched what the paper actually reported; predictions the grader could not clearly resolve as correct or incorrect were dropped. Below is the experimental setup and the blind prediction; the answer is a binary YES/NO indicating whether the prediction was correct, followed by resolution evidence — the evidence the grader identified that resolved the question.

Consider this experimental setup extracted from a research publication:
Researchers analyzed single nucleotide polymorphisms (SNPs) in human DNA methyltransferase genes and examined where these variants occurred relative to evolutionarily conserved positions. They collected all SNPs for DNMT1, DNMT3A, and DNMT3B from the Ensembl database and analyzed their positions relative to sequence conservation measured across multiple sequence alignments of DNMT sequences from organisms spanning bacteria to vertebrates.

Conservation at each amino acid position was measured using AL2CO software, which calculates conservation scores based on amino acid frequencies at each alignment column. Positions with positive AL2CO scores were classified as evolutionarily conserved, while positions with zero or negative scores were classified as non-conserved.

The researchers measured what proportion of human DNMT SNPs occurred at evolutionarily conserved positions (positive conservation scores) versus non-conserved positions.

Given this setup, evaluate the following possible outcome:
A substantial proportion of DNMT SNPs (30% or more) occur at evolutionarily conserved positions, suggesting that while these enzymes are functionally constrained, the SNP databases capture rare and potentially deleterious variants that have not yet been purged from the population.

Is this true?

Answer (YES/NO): YES